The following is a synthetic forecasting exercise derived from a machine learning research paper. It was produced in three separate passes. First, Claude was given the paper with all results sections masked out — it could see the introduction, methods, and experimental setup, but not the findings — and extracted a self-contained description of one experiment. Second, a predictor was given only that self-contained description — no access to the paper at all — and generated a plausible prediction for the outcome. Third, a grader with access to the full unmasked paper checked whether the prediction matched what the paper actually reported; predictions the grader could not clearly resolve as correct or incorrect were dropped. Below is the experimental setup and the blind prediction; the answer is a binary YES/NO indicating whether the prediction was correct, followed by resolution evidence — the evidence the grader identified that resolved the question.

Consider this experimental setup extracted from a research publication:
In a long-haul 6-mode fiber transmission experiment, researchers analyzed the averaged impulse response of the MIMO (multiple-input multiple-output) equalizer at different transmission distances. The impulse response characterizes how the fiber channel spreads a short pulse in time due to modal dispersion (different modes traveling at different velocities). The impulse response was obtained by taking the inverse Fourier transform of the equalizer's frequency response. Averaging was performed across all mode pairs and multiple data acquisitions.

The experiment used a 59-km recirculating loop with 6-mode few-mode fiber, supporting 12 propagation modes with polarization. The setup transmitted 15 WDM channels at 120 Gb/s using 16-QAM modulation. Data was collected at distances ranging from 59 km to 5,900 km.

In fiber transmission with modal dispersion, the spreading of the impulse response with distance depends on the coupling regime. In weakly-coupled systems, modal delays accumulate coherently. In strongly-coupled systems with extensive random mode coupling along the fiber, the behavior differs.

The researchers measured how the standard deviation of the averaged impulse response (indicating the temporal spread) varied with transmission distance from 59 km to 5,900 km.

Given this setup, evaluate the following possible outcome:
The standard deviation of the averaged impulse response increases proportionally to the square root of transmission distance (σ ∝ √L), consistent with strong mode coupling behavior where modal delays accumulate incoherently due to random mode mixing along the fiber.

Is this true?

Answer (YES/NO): NO